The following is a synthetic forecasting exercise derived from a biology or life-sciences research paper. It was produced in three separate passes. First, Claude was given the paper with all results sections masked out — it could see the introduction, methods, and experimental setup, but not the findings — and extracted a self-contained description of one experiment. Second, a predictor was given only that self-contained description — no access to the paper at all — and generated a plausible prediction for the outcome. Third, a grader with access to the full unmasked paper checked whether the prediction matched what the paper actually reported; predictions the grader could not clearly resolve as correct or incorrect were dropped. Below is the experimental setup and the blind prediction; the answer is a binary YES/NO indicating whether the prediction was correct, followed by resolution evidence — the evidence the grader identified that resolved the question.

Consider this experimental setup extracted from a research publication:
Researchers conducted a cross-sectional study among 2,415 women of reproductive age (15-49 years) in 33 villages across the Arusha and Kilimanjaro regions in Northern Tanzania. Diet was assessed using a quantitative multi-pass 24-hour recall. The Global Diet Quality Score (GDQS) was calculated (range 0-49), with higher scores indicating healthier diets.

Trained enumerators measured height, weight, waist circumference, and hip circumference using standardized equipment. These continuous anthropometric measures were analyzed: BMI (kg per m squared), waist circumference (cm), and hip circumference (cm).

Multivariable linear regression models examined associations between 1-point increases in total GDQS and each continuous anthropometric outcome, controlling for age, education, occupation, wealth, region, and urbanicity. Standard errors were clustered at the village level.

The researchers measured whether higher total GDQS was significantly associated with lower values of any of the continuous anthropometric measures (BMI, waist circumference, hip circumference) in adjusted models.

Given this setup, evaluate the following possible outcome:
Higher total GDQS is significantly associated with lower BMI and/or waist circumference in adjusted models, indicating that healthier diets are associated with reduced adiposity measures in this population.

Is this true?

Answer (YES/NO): NO